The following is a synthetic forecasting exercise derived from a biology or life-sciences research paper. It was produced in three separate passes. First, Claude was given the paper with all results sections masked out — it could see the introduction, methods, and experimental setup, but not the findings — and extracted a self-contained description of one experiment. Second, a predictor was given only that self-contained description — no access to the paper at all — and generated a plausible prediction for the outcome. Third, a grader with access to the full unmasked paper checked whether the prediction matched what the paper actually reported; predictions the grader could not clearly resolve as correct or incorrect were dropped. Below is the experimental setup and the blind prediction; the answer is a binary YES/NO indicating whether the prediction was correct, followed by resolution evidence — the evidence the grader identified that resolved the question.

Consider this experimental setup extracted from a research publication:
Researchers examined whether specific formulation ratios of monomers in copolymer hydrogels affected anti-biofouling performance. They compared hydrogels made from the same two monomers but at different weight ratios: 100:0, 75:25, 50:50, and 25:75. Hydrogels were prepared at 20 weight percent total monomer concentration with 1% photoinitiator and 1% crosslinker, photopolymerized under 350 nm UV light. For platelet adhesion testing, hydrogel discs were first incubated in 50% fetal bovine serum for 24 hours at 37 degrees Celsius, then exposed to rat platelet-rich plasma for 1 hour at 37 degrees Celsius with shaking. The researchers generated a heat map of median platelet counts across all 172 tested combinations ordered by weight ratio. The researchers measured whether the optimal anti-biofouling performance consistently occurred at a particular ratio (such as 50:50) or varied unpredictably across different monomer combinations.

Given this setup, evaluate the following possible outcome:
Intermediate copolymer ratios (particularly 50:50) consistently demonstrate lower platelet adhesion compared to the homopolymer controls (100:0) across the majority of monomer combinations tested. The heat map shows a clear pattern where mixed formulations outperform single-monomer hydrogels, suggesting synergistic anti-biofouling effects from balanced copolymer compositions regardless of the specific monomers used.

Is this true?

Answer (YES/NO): NO